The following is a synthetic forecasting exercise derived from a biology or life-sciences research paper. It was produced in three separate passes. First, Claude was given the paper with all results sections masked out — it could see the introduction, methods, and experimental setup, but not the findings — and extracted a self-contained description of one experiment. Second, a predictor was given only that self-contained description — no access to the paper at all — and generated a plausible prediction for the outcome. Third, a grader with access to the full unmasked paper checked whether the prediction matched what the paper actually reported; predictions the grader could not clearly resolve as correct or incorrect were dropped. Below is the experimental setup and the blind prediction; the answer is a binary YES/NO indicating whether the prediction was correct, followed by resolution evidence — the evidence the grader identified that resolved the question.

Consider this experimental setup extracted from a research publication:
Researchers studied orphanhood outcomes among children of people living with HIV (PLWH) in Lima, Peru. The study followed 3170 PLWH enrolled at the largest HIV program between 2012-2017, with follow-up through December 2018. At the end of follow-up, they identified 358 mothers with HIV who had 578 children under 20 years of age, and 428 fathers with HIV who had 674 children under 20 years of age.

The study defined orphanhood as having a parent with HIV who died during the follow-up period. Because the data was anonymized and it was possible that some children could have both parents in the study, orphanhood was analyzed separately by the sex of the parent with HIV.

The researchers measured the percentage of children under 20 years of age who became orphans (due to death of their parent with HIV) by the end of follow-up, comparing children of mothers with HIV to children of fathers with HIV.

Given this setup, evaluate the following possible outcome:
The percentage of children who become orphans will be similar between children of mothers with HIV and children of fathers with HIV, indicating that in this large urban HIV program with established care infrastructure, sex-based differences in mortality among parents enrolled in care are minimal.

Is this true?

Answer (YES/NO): NO